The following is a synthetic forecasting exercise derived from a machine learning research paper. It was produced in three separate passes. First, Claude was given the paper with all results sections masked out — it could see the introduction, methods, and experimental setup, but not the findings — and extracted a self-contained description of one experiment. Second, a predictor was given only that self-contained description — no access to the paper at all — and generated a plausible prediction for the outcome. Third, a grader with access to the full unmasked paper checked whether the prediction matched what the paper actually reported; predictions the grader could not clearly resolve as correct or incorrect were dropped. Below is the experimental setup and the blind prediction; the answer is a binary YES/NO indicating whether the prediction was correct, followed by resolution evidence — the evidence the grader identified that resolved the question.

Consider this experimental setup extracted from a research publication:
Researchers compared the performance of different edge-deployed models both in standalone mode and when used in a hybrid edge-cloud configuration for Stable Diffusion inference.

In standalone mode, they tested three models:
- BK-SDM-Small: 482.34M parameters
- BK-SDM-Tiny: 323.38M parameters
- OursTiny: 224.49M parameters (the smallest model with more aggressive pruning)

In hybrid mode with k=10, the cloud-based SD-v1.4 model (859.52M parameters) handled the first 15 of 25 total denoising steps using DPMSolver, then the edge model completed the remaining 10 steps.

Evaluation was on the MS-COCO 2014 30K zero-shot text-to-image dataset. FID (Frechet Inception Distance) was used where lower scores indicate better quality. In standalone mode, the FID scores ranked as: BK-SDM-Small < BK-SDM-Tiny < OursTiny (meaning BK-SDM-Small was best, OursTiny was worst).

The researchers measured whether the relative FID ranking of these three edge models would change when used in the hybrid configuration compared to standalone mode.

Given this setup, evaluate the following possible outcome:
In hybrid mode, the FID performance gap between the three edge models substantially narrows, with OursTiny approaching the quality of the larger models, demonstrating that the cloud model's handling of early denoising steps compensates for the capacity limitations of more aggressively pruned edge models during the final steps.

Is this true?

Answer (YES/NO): NO